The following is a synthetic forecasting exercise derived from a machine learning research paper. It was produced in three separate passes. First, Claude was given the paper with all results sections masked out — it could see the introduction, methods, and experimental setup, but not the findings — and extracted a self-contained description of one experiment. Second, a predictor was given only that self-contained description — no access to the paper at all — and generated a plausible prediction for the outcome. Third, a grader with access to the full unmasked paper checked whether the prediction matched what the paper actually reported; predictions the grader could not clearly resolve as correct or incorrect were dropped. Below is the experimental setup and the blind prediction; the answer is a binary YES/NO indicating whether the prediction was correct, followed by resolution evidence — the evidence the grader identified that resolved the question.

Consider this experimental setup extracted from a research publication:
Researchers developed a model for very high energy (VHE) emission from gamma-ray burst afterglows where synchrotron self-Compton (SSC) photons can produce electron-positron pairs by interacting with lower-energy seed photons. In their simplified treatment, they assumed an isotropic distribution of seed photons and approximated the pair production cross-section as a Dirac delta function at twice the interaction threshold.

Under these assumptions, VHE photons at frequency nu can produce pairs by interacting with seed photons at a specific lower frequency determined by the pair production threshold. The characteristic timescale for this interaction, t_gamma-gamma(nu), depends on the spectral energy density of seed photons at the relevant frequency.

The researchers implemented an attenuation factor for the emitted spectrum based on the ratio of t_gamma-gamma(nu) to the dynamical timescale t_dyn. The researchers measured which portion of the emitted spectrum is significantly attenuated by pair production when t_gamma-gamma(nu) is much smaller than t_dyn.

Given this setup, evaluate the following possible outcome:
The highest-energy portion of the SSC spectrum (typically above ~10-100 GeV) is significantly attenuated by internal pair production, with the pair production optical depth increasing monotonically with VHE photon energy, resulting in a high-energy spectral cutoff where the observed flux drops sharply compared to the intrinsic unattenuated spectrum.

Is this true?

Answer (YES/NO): NO